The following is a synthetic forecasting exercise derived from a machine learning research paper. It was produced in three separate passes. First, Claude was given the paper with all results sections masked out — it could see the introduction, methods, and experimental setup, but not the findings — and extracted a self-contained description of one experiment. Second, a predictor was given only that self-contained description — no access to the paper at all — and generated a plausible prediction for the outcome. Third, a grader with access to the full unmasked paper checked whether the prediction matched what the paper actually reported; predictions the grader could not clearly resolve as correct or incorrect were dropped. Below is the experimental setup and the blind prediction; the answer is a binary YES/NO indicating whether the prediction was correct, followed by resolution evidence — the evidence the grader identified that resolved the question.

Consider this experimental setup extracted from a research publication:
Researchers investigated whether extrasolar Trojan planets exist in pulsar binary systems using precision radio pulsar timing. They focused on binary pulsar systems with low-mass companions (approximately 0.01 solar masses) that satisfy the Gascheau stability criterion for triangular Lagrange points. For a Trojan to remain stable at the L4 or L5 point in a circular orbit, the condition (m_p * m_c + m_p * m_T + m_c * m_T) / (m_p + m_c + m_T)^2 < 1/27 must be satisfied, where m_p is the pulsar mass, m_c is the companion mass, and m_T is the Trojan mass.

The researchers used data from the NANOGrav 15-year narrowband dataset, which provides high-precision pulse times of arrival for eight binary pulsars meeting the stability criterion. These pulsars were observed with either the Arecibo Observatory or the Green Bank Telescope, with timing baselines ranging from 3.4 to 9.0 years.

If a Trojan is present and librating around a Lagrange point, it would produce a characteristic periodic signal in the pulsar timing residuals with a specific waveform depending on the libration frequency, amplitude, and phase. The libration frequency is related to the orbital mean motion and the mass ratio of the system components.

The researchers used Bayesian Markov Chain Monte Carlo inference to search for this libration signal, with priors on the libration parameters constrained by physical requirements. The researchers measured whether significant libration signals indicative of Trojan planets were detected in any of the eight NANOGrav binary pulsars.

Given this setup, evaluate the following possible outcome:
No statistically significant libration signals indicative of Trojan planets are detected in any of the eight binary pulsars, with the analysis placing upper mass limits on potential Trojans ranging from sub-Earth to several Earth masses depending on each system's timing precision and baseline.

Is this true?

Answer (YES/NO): NO